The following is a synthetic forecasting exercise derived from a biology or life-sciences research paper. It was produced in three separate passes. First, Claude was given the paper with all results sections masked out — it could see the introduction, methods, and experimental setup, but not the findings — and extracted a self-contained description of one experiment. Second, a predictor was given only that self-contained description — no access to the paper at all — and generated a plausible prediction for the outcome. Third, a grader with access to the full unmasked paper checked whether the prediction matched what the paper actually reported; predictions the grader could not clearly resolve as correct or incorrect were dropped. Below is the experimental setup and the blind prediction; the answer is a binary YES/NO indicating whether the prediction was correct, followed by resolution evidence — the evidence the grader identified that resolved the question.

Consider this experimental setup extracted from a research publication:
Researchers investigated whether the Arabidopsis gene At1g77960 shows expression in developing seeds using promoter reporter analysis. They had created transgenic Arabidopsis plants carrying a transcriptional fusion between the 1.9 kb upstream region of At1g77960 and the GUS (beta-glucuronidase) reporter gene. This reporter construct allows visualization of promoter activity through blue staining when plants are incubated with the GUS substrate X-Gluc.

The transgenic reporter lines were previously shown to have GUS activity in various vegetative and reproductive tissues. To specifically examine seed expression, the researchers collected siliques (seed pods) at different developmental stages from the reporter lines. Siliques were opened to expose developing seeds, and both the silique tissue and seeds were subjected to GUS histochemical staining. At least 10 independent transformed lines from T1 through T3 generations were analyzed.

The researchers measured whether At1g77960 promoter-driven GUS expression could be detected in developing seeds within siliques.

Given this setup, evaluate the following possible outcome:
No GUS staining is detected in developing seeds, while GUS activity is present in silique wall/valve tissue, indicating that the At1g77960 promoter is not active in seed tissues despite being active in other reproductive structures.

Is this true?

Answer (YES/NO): YES